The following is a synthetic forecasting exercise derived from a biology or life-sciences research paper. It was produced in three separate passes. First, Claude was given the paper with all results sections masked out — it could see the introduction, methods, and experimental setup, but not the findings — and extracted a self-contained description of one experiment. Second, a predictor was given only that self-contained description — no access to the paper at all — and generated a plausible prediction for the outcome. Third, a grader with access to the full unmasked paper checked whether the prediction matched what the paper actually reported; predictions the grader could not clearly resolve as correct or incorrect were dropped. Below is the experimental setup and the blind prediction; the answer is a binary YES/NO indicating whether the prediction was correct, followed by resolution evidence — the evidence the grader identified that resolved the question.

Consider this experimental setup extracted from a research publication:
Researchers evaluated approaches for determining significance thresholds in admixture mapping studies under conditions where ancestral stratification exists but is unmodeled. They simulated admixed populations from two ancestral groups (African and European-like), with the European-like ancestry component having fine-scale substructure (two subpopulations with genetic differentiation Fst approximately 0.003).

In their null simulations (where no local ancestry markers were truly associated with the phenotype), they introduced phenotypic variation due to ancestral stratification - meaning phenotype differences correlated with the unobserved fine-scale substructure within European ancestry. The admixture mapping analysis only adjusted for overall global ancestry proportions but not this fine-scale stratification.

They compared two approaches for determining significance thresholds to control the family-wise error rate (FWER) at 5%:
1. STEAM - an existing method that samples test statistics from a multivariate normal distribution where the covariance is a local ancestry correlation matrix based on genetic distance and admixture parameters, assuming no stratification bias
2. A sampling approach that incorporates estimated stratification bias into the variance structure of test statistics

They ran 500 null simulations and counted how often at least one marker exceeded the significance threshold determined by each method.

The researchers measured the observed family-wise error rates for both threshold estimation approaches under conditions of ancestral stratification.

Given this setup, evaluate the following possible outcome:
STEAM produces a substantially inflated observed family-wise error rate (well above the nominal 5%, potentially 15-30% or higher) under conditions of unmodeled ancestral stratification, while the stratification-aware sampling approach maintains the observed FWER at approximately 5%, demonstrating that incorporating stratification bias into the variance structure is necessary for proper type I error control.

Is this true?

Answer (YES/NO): NO